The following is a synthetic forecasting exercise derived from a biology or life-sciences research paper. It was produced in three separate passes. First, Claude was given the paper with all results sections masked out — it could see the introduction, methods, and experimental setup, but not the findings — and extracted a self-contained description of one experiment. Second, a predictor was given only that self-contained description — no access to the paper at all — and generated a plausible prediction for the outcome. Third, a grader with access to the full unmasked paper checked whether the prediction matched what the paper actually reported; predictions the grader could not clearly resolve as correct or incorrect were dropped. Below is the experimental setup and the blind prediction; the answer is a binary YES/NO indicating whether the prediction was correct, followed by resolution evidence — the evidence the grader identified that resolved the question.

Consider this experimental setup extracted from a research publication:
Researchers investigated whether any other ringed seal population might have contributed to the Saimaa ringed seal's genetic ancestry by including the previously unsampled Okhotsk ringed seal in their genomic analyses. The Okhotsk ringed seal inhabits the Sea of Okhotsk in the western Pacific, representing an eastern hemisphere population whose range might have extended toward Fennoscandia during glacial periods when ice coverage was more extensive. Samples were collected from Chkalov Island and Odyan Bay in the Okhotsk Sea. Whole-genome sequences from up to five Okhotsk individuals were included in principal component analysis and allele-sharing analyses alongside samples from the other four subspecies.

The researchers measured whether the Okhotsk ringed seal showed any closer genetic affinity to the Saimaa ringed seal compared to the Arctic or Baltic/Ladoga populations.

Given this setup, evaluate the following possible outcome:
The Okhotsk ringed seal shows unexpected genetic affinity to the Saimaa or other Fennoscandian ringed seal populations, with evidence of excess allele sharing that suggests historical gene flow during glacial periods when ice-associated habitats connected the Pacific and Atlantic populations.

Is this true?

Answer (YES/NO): NO